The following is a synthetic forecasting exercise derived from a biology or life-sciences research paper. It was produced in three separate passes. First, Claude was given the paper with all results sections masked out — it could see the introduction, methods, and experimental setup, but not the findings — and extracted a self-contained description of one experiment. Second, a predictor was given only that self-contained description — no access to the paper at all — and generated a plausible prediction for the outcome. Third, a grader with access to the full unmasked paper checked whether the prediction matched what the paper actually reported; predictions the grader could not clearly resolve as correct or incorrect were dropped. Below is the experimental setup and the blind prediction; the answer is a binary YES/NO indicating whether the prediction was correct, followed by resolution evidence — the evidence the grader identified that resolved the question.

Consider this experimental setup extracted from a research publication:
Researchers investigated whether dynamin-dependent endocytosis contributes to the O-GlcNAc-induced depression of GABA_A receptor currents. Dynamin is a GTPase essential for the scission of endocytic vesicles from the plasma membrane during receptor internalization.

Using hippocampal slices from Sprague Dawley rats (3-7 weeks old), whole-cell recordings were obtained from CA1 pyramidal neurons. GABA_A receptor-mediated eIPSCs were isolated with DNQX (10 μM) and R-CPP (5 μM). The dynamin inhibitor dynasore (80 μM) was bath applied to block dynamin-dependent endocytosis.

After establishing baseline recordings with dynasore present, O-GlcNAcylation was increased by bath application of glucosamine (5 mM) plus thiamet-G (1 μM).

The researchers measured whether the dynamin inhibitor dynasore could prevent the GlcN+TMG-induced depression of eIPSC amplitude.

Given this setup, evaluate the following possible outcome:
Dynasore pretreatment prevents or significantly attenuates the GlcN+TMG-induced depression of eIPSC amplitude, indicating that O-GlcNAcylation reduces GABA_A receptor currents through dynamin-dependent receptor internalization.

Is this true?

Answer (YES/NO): NO